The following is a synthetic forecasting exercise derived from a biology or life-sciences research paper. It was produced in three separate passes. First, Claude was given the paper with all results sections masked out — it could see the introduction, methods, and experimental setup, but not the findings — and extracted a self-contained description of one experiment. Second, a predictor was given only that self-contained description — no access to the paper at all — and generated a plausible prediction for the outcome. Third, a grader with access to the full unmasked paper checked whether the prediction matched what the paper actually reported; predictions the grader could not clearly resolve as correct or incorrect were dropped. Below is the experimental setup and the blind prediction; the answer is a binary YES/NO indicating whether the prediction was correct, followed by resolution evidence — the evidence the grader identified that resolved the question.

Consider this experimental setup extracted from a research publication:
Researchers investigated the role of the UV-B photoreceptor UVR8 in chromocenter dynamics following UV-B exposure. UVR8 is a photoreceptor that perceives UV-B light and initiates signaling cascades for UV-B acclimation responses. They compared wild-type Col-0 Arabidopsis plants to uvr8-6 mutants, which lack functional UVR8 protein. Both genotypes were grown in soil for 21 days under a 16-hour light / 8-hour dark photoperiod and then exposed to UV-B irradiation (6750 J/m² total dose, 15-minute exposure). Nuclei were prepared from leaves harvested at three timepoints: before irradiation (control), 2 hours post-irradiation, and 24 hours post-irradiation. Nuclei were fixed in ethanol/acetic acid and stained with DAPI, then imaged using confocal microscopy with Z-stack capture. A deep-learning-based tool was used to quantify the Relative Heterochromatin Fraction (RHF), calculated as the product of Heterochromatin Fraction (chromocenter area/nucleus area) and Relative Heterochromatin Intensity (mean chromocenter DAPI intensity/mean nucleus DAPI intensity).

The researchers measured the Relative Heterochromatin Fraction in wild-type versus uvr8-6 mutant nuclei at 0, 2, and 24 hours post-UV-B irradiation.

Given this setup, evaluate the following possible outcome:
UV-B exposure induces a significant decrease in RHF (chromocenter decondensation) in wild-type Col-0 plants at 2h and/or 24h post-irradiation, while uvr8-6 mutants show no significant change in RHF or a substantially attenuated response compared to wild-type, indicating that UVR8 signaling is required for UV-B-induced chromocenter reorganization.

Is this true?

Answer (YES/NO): NO